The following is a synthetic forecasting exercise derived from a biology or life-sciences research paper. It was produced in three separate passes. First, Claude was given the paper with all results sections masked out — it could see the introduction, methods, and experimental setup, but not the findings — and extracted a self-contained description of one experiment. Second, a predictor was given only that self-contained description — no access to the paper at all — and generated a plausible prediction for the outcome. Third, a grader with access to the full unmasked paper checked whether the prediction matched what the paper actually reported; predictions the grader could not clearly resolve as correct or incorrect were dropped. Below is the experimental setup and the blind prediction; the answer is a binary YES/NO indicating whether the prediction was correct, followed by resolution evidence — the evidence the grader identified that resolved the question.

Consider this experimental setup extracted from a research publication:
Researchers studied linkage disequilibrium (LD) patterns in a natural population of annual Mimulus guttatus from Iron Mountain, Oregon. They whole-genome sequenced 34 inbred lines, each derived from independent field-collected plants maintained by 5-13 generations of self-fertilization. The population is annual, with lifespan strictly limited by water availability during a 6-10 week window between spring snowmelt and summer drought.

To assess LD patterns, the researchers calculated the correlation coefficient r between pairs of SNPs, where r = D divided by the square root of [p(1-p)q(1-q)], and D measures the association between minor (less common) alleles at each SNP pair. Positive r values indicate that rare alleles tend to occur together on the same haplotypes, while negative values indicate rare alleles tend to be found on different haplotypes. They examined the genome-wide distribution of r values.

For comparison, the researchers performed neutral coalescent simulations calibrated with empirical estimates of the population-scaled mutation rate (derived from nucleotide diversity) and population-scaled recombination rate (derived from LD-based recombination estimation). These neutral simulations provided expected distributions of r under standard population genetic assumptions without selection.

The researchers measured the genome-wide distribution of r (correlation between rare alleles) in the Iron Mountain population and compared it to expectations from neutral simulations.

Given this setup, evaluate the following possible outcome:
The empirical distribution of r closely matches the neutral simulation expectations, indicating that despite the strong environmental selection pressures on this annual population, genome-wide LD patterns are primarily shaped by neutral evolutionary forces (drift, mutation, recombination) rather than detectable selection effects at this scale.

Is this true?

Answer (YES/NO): NO